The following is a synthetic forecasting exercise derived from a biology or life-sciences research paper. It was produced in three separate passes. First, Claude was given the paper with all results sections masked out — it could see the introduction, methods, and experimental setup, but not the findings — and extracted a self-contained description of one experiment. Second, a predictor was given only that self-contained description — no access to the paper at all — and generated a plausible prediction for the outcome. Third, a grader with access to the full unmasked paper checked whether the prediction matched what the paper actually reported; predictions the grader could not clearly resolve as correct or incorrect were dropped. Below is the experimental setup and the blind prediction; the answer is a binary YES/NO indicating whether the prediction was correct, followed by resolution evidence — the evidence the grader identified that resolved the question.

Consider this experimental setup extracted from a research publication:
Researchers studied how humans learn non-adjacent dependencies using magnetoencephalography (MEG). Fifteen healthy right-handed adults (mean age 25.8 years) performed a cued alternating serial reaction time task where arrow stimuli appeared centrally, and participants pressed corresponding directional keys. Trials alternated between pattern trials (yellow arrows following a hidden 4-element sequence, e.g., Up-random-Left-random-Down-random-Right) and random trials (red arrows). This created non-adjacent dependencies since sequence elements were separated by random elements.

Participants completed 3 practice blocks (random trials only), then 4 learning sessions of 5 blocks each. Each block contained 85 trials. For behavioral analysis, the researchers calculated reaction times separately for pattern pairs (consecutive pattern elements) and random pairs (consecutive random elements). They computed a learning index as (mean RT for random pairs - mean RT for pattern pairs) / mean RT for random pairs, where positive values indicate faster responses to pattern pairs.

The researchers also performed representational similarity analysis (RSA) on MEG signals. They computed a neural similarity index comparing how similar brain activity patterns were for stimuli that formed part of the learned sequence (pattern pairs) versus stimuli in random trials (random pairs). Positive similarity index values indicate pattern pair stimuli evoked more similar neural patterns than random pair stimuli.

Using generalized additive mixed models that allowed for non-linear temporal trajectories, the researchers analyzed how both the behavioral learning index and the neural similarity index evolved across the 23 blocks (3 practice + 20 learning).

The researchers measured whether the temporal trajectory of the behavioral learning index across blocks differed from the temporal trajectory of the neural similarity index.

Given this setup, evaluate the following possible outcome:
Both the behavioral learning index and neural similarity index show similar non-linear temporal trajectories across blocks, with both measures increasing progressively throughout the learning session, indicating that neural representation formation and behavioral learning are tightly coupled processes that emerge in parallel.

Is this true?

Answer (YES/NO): NO